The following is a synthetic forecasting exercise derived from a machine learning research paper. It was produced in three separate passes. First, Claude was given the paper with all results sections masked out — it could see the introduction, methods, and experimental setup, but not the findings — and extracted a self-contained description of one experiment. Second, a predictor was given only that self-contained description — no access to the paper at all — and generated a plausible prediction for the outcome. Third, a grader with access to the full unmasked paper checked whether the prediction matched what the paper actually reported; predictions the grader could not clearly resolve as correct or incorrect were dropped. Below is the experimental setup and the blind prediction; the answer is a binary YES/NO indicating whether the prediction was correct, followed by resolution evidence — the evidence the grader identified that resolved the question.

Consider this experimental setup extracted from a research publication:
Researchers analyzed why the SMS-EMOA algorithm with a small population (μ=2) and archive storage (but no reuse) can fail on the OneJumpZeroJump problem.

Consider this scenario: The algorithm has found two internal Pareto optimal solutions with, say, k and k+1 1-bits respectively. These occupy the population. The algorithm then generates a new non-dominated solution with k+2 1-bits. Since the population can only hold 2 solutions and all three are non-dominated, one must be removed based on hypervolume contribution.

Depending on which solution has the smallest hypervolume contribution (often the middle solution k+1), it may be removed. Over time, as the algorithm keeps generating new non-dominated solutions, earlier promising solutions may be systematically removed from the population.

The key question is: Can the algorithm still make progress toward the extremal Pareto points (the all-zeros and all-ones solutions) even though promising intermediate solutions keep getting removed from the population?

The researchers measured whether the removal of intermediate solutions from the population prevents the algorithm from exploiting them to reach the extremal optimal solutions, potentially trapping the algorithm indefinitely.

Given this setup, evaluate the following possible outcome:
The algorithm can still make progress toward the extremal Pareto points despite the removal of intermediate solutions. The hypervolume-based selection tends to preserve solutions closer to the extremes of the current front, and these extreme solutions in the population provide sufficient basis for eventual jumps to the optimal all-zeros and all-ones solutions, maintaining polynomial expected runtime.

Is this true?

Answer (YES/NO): NO